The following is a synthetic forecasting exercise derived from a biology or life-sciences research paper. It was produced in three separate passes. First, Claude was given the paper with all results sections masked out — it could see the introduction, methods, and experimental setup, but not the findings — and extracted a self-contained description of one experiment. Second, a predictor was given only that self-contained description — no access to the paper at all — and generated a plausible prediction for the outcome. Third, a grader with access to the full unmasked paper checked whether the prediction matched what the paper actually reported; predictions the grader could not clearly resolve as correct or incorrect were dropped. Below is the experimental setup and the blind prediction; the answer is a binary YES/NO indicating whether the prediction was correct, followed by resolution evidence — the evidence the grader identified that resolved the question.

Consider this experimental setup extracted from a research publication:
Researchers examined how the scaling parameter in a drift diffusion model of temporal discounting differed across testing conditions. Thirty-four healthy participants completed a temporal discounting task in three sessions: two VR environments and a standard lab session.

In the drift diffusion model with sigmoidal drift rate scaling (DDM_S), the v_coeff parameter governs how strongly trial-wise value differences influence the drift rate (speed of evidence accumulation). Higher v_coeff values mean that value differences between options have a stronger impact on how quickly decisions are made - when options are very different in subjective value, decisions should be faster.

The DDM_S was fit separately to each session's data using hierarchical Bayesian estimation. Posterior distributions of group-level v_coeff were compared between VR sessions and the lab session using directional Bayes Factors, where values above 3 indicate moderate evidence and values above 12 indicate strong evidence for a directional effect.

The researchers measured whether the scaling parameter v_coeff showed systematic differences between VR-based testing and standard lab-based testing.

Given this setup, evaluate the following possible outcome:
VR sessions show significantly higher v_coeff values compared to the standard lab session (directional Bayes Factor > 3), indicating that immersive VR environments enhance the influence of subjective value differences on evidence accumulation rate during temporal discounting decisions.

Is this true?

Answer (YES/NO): YES